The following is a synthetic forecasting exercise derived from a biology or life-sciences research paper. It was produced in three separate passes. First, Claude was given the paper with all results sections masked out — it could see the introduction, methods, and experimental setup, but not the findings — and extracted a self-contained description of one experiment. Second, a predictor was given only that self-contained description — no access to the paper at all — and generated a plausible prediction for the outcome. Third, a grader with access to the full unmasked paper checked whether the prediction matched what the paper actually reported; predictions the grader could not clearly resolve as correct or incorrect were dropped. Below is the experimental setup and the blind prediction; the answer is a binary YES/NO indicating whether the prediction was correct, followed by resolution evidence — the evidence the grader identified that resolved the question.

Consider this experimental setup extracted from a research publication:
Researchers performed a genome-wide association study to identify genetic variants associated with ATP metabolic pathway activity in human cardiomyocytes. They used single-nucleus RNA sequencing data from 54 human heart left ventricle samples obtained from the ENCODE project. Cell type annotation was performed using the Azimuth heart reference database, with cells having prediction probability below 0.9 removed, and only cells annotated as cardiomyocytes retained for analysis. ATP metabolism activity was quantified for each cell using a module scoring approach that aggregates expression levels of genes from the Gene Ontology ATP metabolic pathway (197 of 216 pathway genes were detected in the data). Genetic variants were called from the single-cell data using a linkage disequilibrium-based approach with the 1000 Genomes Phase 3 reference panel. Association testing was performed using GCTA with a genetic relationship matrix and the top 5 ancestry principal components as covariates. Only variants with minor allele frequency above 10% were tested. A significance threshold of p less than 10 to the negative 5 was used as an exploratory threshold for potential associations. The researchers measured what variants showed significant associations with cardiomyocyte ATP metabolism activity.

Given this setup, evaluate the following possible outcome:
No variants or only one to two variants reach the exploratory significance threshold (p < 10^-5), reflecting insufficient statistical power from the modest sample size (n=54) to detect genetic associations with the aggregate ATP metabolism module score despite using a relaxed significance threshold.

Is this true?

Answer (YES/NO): NO